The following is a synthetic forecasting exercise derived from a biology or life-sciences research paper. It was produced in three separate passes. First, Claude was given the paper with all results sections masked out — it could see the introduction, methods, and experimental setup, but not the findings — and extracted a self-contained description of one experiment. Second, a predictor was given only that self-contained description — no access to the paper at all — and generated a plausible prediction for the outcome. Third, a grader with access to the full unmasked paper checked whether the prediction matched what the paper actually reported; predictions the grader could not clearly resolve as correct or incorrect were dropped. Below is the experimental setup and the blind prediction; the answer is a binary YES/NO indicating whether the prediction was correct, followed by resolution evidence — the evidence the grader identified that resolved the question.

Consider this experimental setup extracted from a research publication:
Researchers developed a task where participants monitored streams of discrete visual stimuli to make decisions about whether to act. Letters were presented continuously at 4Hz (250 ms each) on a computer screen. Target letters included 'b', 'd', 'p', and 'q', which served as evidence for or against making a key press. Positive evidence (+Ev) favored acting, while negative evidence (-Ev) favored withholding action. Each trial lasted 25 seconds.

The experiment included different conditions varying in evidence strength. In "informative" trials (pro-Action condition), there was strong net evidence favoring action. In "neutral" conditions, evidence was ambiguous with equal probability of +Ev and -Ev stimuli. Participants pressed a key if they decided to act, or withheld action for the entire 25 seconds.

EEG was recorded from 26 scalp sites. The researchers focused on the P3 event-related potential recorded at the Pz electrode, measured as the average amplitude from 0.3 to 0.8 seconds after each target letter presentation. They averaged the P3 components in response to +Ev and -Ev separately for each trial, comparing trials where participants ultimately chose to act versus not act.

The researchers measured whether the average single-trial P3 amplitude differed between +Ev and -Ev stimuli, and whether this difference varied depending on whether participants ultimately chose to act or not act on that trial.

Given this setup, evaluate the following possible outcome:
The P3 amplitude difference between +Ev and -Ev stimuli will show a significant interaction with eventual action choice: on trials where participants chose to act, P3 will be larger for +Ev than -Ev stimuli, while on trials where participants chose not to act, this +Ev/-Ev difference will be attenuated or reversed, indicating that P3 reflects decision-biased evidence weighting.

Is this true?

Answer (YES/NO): YES